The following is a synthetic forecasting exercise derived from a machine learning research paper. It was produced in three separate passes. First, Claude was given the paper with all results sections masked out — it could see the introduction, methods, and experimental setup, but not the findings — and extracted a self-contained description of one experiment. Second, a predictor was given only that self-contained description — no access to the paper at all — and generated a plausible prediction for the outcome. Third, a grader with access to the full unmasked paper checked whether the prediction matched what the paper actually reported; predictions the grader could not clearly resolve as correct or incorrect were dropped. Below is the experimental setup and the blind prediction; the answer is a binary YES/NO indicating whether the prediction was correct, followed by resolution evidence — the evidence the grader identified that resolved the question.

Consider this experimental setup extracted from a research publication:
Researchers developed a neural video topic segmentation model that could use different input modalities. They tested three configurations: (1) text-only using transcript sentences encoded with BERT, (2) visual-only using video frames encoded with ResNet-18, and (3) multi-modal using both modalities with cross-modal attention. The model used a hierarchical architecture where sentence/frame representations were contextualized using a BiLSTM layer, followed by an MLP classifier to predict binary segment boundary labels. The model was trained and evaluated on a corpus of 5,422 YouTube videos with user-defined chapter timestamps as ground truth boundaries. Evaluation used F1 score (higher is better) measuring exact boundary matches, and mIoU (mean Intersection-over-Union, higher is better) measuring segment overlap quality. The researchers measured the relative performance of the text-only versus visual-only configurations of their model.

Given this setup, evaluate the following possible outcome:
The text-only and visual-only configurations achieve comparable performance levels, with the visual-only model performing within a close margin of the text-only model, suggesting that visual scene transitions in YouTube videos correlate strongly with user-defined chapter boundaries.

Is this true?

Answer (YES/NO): NO